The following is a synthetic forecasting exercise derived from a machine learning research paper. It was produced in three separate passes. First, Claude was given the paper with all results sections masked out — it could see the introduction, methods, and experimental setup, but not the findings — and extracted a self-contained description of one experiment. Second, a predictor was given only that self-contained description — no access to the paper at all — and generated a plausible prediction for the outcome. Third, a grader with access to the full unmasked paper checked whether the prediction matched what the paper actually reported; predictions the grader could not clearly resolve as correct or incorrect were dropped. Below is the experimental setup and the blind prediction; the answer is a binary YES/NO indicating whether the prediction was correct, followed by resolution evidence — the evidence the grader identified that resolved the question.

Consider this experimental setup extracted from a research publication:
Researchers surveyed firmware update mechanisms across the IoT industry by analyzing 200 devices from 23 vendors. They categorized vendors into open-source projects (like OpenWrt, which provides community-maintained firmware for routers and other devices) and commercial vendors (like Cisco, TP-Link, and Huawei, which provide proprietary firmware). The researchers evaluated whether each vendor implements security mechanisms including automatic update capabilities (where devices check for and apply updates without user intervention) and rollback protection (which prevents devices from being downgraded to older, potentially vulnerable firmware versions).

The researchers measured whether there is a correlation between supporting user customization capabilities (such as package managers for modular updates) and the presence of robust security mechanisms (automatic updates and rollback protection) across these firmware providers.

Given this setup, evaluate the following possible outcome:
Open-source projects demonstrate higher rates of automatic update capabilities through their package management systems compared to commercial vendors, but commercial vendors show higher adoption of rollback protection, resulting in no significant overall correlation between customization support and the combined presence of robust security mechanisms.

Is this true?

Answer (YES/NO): NO